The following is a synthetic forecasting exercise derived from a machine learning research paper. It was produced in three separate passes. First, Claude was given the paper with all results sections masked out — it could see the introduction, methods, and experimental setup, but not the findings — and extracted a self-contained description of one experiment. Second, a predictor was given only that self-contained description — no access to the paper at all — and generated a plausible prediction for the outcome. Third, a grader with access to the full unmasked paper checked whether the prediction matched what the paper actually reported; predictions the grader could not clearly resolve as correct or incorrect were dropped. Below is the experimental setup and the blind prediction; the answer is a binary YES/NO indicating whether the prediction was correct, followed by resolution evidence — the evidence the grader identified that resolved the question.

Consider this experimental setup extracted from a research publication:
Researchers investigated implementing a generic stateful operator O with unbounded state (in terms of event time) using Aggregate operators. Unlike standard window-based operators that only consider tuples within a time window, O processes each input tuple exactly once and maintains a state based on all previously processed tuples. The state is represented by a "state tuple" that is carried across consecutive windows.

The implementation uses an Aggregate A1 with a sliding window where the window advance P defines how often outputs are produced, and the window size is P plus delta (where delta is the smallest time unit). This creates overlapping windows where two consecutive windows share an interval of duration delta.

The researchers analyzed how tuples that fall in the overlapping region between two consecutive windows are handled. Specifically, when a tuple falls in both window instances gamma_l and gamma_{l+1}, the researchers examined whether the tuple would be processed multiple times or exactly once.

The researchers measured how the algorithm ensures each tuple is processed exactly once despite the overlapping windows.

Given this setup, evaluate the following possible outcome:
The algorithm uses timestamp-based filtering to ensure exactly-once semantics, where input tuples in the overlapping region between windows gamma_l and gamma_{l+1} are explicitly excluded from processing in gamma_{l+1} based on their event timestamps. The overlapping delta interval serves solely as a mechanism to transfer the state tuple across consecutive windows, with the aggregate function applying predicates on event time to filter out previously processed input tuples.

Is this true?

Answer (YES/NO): NO